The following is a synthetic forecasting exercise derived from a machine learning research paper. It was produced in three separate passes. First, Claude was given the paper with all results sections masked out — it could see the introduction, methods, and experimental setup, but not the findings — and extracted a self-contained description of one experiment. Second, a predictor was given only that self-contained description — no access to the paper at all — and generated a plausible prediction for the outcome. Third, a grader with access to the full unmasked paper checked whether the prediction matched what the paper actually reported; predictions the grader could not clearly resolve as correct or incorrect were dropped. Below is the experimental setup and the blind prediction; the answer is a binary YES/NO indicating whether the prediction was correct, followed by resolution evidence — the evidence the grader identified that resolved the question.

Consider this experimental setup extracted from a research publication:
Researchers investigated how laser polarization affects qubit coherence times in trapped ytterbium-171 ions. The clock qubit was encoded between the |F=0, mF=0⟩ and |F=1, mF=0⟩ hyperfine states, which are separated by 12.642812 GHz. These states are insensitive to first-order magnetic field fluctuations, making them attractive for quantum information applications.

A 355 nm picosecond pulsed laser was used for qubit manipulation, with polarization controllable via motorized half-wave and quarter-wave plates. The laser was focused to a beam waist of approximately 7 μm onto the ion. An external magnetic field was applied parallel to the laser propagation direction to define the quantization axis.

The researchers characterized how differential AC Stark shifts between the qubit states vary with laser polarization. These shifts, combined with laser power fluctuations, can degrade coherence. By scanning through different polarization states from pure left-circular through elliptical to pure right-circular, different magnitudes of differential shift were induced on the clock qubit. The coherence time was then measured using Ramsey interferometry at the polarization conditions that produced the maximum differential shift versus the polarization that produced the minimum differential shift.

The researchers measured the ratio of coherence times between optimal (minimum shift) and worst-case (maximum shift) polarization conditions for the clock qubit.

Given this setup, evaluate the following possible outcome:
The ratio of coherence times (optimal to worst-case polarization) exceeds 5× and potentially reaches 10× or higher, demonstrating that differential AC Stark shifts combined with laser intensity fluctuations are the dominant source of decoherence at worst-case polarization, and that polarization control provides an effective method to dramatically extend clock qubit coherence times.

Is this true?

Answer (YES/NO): YES